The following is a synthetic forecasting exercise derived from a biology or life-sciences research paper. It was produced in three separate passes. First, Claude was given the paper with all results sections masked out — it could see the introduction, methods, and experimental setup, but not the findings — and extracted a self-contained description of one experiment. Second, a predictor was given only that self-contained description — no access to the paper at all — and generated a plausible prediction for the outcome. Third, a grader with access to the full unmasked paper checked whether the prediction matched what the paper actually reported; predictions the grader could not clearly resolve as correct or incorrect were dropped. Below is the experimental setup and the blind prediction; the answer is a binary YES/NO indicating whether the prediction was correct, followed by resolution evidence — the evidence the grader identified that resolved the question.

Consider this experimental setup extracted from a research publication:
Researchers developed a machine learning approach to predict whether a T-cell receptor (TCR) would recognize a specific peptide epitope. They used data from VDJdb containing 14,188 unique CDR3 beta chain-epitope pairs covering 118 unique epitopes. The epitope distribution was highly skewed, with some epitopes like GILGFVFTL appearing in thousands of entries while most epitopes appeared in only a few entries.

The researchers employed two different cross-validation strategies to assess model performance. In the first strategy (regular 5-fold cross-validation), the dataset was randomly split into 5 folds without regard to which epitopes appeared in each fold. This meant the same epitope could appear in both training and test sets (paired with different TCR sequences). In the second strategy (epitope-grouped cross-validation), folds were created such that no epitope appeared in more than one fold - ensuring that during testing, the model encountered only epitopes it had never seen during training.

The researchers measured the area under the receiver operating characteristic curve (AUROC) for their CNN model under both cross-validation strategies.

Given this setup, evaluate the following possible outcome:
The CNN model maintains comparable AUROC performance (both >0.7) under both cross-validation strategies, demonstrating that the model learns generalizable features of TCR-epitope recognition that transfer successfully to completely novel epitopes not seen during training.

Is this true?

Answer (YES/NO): NO